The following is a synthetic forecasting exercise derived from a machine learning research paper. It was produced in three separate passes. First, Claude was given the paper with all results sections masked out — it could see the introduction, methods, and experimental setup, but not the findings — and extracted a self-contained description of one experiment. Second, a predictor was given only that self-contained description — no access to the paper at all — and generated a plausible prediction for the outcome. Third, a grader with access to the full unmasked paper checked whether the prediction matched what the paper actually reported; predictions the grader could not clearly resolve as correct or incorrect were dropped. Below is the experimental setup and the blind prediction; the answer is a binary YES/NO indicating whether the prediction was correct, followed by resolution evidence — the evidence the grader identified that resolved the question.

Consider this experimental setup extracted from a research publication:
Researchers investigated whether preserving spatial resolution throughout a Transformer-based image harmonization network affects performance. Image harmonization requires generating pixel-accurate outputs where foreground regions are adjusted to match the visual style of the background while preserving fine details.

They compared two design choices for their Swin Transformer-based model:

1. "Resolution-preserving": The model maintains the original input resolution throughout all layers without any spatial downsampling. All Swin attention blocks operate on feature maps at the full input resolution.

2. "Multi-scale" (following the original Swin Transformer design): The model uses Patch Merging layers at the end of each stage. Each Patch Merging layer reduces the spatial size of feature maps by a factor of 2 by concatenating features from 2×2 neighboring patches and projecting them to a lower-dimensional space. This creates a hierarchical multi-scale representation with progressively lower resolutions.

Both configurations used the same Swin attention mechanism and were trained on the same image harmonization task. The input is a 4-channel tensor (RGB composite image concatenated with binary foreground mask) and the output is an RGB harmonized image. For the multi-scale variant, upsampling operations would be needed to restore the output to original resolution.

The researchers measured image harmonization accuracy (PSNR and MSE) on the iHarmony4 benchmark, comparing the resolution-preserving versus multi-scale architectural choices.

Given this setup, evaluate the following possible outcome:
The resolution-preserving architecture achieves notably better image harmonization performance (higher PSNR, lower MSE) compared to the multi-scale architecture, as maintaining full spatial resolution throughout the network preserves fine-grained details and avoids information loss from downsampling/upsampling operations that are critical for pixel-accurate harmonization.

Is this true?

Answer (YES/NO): YES